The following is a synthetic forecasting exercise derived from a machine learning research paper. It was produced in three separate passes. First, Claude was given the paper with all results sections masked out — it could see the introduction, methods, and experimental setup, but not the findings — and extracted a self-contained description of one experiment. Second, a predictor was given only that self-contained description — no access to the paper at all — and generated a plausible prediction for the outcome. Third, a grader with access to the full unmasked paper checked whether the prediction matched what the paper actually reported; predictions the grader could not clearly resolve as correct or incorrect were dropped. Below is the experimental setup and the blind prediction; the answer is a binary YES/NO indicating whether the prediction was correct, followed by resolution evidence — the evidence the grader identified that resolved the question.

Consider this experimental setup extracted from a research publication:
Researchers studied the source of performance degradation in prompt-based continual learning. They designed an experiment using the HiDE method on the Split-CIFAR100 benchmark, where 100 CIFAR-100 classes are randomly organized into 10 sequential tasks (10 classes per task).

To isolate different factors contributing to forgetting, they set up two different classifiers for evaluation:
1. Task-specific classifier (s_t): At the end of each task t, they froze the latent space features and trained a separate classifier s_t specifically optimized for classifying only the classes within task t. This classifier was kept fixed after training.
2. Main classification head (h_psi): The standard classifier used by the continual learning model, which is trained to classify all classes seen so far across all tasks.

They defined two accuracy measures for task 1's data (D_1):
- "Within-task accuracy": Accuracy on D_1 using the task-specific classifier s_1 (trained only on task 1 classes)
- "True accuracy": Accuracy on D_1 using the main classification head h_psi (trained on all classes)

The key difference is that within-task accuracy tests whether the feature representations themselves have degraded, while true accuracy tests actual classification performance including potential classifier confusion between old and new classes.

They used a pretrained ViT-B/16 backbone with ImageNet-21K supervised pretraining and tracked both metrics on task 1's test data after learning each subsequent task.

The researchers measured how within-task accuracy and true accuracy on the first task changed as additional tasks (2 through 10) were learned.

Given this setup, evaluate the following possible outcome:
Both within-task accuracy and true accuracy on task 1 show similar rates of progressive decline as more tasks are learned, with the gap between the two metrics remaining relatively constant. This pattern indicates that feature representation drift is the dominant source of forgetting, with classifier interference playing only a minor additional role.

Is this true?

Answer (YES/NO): NO